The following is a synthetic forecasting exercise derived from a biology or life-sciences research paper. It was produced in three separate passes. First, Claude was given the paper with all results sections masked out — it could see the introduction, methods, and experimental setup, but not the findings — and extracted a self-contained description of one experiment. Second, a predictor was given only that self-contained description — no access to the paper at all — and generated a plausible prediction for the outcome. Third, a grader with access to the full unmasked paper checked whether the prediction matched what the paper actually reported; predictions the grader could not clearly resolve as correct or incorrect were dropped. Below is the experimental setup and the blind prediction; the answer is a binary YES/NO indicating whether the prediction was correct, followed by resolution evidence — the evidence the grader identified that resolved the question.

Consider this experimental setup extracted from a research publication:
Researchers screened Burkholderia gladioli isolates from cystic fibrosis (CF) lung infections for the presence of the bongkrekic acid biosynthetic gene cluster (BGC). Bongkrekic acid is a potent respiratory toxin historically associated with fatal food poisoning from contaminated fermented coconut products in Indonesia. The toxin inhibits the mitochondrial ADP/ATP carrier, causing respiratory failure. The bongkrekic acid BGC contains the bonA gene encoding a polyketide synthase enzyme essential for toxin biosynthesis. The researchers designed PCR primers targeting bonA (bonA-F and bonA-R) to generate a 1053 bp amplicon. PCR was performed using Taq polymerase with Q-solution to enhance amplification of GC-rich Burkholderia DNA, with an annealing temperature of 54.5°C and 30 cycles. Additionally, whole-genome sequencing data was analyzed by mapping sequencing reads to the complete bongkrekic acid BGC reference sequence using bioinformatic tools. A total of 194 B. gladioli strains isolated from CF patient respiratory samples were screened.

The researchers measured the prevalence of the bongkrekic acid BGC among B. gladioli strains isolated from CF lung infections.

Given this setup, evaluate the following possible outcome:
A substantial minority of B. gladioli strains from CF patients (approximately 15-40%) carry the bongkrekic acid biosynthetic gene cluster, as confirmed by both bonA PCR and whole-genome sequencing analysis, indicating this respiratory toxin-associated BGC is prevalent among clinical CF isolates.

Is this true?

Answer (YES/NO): NO